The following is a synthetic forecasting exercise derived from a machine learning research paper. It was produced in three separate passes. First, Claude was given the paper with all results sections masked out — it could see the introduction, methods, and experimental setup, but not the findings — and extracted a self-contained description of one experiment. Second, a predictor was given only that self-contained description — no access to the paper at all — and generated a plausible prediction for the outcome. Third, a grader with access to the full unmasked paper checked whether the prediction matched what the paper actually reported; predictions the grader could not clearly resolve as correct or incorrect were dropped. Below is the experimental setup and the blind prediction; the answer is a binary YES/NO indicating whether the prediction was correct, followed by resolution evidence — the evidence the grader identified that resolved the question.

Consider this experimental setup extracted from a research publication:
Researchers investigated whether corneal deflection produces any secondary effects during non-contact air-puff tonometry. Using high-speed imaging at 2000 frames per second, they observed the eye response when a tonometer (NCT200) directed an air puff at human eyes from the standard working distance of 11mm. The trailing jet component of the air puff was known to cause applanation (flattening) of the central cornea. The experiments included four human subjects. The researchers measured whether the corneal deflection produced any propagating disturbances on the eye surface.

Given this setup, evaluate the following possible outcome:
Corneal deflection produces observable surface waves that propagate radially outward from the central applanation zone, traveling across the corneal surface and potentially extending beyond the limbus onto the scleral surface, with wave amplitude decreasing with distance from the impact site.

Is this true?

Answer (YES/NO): NO